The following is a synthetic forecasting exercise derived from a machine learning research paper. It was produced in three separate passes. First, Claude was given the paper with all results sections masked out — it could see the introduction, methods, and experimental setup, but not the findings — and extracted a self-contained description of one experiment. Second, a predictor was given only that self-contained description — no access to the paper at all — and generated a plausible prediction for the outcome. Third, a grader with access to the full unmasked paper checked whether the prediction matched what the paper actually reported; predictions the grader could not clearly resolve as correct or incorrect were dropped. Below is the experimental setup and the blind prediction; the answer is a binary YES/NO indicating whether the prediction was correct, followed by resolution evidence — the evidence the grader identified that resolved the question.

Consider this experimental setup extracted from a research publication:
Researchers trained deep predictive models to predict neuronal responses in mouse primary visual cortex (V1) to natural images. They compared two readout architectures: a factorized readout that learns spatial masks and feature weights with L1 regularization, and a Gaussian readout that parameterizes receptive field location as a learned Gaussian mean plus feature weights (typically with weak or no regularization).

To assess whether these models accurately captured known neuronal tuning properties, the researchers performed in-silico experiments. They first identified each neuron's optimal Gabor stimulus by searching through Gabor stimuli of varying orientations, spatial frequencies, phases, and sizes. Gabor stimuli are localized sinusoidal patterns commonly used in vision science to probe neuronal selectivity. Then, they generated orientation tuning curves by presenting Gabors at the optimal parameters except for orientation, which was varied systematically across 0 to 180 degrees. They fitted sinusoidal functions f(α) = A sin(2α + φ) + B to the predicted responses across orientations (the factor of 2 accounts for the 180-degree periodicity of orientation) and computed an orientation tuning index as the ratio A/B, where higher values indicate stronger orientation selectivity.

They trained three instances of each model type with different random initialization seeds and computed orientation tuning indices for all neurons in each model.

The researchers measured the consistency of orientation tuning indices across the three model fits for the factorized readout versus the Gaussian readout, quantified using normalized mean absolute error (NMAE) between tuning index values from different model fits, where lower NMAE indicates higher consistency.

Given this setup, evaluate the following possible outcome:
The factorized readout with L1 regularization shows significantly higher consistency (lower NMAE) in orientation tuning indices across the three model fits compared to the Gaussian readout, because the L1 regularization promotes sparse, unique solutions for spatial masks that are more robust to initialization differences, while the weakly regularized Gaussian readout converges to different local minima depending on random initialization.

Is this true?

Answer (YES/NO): YES